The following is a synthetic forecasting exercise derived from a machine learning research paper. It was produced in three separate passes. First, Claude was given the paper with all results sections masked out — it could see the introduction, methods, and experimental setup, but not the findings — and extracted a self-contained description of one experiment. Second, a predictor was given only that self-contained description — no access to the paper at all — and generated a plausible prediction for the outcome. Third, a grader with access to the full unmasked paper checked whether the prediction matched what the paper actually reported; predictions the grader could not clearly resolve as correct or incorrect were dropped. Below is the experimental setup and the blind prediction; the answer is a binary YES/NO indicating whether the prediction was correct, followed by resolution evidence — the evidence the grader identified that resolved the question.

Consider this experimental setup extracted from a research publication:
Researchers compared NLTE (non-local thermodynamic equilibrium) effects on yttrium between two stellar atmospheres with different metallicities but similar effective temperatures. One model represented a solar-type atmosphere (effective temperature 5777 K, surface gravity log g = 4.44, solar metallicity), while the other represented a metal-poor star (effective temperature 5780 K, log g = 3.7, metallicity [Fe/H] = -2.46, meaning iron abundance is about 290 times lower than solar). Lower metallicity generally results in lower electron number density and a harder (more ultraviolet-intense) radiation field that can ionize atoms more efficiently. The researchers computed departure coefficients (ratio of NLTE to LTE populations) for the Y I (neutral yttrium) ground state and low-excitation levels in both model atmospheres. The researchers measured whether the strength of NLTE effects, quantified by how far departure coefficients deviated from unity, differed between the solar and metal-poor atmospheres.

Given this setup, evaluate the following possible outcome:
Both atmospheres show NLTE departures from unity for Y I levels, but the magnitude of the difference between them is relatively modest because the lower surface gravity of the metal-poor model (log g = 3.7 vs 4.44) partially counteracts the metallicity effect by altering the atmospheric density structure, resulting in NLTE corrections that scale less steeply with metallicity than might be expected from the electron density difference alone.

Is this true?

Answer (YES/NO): NO